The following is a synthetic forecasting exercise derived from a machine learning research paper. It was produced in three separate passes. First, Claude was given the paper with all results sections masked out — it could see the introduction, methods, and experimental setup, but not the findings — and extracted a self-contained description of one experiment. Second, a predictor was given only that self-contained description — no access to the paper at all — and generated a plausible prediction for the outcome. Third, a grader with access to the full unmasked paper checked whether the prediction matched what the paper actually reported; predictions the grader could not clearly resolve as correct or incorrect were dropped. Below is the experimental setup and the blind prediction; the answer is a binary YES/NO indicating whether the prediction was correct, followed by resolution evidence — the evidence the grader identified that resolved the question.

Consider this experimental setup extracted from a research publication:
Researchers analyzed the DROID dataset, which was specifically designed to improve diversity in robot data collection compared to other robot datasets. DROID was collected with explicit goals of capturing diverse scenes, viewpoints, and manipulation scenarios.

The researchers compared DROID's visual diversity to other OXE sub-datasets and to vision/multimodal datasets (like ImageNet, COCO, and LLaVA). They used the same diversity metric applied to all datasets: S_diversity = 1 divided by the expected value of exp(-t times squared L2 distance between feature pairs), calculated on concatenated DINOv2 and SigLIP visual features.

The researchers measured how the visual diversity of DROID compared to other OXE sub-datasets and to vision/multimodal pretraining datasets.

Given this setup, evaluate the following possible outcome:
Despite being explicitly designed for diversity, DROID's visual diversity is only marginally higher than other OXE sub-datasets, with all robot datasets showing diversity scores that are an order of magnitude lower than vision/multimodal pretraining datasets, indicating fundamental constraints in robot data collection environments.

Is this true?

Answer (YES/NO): NO